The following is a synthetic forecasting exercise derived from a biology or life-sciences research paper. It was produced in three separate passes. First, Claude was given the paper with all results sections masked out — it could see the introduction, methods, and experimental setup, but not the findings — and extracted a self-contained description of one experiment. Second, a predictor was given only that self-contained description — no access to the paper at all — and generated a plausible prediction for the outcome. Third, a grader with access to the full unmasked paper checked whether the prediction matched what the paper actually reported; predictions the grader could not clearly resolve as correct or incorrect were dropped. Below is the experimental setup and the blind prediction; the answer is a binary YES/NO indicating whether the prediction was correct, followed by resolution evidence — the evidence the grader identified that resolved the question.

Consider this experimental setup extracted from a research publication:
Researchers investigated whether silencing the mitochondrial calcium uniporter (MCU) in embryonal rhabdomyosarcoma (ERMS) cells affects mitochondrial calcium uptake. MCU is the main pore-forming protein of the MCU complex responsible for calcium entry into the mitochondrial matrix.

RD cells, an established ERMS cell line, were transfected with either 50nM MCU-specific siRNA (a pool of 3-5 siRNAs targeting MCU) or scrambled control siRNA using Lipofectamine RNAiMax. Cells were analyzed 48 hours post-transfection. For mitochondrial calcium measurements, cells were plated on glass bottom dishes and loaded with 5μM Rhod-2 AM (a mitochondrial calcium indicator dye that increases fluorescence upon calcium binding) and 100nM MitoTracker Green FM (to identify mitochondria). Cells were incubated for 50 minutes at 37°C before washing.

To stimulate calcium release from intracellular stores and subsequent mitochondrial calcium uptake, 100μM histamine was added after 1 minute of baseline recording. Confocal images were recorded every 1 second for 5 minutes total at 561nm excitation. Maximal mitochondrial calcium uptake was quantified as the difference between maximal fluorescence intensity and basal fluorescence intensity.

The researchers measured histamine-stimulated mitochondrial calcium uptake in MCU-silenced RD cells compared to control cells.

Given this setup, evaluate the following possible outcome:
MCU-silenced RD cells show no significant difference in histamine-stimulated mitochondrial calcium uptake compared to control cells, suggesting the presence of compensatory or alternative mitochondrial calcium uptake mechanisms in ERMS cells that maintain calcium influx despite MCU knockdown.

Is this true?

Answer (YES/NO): NO